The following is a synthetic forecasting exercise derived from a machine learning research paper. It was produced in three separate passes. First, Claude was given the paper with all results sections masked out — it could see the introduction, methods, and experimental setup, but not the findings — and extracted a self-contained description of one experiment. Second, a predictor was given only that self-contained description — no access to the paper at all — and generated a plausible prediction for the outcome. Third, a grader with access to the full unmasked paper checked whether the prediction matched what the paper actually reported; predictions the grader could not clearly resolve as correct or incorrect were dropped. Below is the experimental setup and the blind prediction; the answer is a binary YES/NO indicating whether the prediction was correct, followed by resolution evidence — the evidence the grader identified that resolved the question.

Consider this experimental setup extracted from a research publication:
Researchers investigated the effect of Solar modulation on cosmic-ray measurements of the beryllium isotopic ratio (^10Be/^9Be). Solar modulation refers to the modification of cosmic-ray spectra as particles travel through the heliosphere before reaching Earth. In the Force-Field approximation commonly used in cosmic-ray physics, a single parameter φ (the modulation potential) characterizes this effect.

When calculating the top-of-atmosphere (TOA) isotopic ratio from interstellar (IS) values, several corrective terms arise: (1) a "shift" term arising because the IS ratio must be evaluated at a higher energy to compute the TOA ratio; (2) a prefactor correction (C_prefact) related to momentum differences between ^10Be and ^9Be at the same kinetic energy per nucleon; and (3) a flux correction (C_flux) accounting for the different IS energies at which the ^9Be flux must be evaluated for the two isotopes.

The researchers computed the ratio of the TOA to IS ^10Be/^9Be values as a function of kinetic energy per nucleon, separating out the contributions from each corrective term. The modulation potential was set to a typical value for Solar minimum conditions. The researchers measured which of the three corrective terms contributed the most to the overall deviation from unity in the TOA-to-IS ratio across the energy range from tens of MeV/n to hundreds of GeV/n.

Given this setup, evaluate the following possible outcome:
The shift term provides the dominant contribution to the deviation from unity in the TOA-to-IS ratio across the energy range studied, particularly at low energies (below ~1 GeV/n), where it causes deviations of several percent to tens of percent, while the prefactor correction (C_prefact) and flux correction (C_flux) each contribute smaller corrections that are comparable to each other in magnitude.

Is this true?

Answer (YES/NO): YES